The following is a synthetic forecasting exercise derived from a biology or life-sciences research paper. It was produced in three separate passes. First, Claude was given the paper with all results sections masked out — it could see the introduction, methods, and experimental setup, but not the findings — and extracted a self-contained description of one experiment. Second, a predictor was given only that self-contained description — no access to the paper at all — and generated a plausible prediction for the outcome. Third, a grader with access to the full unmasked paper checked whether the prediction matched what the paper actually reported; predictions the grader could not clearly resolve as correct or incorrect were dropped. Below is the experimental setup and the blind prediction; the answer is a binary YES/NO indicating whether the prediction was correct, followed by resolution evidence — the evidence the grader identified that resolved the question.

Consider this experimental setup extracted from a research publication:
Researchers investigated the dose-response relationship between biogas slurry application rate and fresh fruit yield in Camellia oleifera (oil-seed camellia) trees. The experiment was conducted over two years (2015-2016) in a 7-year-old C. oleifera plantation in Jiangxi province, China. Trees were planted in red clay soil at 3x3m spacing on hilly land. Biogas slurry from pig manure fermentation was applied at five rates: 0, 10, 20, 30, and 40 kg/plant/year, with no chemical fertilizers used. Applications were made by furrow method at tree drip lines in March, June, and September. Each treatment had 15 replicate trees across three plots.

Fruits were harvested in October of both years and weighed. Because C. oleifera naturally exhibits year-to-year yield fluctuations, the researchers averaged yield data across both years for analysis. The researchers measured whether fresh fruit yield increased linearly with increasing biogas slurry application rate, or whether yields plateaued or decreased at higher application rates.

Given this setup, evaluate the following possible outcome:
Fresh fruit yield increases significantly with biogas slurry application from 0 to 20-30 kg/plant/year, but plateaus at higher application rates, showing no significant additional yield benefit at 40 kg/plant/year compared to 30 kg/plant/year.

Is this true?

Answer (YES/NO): YES